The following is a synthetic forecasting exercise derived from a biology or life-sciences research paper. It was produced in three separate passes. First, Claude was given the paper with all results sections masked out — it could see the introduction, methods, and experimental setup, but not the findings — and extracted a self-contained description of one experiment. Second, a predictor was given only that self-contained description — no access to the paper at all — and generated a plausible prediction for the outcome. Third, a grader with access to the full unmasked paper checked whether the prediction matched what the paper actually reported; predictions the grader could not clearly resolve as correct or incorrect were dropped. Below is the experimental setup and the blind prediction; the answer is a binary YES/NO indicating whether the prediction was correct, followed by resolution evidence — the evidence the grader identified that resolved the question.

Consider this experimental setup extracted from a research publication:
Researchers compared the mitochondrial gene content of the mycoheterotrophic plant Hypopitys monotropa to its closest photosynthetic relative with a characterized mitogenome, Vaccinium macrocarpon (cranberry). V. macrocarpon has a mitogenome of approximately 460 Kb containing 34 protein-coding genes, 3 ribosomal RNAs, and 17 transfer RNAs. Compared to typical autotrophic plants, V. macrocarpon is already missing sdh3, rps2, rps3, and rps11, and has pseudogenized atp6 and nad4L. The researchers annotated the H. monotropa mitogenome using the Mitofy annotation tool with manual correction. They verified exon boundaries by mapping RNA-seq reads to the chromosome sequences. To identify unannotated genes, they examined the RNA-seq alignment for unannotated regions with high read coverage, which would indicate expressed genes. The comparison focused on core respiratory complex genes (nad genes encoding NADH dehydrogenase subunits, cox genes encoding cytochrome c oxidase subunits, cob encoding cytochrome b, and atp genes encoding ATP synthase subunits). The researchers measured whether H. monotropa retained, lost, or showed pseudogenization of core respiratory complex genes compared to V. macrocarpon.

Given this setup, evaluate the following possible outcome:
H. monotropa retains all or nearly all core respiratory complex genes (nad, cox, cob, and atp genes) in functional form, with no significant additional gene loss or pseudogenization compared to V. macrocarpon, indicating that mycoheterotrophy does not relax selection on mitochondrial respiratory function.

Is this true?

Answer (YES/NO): YES